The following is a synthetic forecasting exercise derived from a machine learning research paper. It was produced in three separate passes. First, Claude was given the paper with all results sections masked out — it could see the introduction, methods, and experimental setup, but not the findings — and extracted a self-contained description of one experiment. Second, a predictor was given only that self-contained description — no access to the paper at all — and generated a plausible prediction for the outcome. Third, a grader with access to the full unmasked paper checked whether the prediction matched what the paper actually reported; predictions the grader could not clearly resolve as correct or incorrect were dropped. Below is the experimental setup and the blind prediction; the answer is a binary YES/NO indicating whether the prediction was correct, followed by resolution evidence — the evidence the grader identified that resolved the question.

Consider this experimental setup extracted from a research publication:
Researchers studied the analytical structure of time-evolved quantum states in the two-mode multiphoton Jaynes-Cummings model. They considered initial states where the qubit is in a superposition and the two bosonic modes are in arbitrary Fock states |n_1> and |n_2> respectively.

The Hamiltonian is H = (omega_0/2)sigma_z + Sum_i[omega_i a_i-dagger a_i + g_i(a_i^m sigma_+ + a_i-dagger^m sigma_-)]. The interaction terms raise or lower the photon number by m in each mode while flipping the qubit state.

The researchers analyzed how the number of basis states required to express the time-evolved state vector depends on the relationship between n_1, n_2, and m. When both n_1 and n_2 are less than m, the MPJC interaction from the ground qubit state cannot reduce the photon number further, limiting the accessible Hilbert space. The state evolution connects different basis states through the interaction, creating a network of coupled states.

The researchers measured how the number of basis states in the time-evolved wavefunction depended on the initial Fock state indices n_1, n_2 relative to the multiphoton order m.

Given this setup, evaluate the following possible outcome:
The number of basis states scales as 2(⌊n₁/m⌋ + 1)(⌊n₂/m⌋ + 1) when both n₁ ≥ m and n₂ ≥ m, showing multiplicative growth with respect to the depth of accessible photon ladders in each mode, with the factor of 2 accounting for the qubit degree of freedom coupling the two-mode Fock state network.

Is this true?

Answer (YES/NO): NO